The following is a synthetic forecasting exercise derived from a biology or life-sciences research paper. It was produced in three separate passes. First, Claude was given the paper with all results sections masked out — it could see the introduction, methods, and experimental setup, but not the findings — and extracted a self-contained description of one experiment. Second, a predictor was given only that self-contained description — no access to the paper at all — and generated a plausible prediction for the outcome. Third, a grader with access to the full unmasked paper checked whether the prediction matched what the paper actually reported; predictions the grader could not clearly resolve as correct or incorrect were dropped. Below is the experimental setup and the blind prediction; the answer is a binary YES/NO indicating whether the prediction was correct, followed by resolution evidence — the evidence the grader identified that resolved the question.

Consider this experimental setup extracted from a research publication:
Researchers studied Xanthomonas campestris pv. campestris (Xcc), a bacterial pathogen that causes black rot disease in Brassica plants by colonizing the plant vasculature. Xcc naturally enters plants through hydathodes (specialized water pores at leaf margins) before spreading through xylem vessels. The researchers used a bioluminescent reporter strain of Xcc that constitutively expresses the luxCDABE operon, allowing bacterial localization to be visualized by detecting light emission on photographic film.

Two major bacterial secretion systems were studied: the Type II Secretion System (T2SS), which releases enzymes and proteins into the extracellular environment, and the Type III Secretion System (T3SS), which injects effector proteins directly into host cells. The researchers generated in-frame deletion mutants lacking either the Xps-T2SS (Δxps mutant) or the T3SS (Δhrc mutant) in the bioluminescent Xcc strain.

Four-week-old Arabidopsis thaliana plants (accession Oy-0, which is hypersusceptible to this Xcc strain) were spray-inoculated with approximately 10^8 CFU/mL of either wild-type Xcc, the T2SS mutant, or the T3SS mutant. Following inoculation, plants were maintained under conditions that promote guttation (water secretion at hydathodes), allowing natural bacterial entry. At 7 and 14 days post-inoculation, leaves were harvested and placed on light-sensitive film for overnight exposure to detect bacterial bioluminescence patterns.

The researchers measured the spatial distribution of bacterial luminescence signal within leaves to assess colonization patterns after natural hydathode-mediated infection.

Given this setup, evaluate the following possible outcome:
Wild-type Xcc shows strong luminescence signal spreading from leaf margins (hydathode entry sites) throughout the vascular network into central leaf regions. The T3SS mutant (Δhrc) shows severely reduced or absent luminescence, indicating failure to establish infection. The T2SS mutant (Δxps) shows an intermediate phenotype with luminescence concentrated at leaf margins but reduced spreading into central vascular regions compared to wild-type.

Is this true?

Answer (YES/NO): NO